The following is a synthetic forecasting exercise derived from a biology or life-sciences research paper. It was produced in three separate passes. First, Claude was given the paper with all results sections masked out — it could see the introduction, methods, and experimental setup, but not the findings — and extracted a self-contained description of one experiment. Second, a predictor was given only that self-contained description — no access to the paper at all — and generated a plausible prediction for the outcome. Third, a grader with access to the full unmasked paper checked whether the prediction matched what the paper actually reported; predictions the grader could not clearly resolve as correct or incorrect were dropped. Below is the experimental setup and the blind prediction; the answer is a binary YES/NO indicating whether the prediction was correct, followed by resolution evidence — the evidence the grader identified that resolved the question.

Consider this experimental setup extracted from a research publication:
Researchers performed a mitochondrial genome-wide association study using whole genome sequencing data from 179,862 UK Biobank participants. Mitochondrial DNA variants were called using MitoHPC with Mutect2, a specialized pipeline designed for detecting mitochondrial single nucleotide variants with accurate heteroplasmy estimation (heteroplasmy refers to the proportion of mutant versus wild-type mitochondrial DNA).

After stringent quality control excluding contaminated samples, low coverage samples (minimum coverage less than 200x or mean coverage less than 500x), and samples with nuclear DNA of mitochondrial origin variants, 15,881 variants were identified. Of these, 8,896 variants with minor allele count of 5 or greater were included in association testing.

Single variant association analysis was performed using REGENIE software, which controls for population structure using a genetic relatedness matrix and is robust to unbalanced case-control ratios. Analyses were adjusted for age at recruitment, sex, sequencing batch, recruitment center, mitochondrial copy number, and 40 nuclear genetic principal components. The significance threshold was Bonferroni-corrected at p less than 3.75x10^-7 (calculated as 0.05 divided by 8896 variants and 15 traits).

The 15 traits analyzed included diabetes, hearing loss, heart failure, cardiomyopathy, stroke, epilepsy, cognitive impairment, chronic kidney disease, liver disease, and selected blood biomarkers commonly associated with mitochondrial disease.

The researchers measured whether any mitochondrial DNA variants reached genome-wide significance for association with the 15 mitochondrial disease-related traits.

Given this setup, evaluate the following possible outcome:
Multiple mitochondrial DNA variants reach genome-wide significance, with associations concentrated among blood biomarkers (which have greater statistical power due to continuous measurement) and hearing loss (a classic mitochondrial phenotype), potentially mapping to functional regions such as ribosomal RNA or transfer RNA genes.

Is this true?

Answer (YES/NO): NO